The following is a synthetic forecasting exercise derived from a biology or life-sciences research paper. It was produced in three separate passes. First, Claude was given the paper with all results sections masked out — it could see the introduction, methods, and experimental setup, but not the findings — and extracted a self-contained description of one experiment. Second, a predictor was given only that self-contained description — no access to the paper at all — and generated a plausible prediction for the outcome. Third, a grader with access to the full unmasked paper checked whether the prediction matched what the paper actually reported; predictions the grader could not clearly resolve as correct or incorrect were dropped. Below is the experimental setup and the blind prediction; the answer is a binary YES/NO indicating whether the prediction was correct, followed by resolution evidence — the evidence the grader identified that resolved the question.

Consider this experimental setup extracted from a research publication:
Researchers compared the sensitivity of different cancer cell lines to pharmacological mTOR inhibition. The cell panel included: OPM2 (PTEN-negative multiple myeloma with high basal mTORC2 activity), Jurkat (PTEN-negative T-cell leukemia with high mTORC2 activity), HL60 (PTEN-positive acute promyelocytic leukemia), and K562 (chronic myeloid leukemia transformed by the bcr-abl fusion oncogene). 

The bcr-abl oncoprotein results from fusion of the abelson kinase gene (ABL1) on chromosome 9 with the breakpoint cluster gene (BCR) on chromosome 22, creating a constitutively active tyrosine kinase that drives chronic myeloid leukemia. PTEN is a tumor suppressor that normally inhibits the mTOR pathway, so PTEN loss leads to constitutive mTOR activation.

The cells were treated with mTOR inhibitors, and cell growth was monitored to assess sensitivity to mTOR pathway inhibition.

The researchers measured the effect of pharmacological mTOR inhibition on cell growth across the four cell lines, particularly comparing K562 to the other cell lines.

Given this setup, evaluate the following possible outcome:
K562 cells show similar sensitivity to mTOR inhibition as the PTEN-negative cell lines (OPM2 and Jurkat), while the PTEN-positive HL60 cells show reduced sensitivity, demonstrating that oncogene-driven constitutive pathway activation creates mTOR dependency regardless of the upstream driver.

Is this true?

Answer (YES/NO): NO